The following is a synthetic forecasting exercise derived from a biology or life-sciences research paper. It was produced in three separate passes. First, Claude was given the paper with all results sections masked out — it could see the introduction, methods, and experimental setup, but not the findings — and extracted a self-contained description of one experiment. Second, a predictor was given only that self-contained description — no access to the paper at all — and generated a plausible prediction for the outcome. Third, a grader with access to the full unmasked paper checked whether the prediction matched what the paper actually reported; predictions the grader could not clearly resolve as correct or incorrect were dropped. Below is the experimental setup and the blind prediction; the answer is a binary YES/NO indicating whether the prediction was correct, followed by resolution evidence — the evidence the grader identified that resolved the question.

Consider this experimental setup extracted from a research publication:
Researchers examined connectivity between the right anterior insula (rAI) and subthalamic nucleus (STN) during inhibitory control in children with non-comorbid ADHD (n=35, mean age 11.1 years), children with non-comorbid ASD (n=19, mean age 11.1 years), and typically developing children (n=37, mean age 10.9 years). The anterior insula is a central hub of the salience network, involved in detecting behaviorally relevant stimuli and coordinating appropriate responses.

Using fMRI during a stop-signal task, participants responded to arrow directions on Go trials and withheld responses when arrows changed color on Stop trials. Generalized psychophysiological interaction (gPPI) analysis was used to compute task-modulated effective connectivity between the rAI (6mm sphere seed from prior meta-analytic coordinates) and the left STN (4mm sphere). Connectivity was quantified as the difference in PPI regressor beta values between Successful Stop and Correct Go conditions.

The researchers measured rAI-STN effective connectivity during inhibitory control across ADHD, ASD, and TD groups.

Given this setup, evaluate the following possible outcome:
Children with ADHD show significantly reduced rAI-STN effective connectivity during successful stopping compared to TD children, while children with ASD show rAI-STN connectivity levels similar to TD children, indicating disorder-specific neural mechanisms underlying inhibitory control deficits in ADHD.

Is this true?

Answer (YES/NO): NO